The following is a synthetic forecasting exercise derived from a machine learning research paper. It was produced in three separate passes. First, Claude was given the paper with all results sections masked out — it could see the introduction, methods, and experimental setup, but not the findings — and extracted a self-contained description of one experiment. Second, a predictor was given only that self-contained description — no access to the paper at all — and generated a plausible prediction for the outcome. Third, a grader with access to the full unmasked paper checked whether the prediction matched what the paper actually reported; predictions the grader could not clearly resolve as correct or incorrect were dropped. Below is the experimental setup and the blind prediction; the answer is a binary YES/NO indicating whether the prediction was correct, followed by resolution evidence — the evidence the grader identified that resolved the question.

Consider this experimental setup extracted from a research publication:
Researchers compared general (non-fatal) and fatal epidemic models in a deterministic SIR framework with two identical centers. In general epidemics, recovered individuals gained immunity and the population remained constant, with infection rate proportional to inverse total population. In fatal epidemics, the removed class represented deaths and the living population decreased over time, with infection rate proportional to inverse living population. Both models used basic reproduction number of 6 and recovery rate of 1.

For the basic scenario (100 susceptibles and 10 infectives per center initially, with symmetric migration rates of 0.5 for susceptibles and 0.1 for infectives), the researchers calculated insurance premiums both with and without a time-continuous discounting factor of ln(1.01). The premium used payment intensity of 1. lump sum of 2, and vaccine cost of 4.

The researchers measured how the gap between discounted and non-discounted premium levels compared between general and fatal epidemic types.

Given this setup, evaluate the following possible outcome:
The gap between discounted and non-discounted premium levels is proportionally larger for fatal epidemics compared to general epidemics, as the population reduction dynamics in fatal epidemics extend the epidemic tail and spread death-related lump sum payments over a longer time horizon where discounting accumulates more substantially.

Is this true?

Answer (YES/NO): NO